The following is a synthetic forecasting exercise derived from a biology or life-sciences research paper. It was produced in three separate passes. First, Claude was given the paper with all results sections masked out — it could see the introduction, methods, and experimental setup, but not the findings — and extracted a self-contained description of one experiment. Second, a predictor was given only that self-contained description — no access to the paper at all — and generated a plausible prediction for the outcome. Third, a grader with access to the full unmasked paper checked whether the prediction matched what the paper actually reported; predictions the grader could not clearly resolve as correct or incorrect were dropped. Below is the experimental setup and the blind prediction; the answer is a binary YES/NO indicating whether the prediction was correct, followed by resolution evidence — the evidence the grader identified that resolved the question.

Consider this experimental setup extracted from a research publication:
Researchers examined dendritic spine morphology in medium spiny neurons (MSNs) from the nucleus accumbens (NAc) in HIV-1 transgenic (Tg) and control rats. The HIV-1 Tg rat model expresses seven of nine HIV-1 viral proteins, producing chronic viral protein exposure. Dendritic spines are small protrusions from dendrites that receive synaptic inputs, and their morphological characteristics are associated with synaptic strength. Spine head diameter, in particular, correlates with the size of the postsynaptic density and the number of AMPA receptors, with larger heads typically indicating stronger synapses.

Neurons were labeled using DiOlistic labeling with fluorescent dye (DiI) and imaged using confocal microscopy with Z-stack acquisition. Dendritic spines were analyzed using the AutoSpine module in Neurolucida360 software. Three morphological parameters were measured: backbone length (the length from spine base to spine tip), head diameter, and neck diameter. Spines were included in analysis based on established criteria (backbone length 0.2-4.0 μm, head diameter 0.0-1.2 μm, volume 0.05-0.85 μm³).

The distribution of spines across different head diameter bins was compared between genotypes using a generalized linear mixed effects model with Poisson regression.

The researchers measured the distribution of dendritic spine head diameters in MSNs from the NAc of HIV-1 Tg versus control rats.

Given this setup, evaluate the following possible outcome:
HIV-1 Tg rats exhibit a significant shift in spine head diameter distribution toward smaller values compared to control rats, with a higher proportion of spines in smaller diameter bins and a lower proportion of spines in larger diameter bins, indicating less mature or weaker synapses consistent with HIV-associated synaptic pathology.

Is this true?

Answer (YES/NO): NO